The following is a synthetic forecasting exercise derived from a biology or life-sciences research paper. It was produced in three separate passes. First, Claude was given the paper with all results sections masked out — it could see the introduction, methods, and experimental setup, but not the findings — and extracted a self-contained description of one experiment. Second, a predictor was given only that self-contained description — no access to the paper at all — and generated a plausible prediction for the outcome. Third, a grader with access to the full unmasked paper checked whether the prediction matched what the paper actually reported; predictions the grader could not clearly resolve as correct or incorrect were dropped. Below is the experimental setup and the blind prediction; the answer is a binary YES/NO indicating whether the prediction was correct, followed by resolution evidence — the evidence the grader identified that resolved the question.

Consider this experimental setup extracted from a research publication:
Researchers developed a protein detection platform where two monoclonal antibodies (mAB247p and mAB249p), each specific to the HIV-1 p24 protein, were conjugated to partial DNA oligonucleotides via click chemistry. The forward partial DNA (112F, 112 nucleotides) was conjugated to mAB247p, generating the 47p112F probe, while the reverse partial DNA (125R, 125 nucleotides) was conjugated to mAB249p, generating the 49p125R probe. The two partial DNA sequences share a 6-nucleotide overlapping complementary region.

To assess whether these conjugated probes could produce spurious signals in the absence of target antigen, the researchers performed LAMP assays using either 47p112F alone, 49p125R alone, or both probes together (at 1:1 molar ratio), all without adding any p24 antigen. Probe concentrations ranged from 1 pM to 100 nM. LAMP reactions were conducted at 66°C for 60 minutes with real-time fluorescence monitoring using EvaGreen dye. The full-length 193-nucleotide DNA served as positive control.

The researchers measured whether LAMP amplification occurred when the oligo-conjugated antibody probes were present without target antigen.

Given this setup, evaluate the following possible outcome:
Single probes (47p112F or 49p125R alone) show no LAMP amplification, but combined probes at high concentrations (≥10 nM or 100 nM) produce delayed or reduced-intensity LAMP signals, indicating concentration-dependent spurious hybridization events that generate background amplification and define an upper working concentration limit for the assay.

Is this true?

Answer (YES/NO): YES